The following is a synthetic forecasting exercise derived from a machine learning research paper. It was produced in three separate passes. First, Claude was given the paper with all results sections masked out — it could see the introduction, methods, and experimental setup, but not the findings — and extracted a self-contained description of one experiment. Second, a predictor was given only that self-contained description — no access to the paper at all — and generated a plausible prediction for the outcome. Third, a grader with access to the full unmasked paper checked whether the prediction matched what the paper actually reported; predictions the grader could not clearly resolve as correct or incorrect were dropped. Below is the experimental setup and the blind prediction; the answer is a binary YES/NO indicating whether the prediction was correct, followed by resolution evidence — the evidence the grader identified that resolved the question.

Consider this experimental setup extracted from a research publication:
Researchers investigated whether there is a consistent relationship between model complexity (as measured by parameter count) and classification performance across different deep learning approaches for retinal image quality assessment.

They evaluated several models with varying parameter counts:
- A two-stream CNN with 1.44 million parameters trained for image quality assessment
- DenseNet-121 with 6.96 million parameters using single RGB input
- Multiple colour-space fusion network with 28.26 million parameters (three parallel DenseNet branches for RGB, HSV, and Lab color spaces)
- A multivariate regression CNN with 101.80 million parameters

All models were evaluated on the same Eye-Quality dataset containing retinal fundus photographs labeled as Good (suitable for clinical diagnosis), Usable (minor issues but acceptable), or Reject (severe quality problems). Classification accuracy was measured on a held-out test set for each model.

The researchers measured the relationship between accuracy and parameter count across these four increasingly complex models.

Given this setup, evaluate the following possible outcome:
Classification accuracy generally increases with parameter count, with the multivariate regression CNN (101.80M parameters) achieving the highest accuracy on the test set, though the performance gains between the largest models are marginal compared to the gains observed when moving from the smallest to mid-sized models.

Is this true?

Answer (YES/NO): YES